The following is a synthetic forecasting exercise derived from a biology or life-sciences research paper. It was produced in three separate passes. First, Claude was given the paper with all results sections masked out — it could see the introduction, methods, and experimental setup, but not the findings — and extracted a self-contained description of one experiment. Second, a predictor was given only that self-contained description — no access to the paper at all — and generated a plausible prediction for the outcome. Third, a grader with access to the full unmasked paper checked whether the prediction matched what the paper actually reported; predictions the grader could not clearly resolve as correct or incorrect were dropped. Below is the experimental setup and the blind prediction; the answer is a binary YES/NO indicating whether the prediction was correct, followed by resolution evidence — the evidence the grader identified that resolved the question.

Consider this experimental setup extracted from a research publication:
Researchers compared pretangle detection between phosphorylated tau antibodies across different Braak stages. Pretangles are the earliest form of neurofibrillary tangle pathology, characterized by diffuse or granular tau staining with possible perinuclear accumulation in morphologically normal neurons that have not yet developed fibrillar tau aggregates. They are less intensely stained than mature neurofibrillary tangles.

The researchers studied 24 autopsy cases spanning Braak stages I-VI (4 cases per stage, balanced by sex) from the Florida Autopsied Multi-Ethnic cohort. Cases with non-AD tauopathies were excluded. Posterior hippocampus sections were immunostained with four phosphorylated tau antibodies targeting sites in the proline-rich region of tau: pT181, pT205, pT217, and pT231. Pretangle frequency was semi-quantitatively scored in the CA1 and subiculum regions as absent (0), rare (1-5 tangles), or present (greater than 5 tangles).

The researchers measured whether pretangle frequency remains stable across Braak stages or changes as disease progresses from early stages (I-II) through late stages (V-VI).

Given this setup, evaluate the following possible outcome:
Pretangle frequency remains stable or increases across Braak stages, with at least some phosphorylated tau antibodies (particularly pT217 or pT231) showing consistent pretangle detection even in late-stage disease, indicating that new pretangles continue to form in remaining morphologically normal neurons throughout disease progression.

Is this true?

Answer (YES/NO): NO